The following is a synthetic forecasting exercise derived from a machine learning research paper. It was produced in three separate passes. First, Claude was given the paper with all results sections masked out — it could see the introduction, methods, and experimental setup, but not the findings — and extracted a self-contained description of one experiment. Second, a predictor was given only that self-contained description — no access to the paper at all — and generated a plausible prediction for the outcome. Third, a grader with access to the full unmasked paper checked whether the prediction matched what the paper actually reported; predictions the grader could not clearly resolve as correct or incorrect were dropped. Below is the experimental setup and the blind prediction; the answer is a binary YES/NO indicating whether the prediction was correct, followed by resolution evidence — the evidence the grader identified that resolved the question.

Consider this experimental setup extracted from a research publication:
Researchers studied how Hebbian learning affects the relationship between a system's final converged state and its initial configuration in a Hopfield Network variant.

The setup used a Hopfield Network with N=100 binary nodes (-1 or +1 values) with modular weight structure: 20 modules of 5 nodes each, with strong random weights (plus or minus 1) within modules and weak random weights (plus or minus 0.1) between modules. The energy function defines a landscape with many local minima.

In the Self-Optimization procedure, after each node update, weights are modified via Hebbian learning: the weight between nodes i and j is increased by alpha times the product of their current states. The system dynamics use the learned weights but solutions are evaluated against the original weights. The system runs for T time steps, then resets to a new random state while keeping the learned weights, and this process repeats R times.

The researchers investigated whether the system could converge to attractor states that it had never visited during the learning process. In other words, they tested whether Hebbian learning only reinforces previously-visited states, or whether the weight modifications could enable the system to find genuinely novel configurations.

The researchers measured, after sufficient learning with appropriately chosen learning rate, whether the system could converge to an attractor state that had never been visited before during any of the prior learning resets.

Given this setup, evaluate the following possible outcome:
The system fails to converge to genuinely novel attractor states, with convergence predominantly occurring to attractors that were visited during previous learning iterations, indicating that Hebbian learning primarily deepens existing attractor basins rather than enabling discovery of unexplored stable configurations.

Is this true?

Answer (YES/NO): NO